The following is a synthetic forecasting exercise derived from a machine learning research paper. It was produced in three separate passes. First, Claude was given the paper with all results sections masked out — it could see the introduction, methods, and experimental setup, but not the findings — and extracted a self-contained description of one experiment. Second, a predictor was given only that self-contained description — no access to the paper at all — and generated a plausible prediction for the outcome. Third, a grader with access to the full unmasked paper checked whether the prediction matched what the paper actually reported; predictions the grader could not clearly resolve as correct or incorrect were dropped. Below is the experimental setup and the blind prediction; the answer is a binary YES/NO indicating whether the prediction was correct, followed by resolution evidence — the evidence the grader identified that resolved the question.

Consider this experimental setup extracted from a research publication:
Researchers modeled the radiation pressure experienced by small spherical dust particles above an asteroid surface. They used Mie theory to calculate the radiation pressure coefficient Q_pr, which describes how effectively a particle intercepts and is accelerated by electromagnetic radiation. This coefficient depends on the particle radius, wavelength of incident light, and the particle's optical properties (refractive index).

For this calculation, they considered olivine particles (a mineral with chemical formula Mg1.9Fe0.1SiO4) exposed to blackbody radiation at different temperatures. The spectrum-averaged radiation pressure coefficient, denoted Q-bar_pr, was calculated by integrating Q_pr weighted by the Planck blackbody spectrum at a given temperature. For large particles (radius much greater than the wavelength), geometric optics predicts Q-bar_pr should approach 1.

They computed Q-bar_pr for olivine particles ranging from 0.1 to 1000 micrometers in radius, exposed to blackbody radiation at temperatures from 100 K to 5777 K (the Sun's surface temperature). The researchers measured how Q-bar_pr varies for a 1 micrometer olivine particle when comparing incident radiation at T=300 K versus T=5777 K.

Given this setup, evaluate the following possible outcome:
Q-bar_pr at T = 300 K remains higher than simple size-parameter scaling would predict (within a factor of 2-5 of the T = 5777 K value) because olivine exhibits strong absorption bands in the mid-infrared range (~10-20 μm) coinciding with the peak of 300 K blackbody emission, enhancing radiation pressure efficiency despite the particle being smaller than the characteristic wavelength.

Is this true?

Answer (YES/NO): NO